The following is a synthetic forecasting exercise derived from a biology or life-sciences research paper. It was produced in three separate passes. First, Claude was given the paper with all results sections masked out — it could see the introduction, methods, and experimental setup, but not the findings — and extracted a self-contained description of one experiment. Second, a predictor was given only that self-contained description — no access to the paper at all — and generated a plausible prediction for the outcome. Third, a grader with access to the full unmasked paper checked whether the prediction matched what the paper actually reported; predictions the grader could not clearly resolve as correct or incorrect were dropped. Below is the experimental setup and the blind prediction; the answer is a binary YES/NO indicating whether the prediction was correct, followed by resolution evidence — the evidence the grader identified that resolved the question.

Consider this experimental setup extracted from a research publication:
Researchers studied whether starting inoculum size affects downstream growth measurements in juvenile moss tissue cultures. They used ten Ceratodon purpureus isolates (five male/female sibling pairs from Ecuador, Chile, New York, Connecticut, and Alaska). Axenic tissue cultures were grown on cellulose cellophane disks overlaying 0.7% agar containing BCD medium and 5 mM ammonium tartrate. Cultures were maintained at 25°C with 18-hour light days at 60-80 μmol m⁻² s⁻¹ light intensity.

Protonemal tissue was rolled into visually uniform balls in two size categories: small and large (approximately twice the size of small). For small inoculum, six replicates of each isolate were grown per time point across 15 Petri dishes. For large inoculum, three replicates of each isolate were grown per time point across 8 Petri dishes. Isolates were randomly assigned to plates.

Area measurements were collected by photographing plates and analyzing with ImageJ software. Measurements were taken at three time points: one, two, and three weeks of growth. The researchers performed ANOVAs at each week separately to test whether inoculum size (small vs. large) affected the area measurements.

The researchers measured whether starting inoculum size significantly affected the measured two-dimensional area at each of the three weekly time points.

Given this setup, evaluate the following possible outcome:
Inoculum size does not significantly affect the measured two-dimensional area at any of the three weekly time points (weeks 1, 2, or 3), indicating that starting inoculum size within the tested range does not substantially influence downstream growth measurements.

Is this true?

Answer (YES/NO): YES